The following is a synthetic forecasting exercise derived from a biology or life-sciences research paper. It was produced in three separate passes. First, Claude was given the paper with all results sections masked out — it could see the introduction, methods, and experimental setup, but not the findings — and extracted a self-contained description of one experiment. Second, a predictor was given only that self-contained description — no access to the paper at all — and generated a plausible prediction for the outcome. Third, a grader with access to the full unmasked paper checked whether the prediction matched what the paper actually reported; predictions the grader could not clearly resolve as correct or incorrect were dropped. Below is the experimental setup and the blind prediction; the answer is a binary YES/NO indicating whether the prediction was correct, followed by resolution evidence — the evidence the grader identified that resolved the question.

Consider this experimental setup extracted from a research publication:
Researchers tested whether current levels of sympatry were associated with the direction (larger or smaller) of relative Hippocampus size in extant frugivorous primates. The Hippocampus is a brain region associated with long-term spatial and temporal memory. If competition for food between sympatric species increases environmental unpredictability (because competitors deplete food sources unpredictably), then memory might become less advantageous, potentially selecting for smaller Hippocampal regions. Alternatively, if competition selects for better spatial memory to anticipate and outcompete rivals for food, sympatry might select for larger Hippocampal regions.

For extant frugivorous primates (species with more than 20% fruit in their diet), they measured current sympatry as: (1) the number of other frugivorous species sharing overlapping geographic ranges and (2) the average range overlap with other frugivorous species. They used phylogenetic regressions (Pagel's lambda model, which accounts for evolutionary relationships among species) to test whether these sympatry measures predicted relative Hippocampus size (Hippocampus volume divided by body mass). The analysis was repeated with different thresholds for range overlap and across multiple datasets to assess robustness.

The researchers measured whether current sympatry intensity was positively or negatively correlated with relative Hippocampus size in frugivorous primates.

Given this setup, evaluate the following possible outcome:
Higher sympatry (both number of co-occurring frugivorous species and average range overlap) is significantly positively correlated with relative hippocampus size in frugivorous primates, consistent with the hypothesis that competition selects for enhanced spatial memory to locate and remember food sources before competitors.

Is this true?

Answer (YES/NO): NO